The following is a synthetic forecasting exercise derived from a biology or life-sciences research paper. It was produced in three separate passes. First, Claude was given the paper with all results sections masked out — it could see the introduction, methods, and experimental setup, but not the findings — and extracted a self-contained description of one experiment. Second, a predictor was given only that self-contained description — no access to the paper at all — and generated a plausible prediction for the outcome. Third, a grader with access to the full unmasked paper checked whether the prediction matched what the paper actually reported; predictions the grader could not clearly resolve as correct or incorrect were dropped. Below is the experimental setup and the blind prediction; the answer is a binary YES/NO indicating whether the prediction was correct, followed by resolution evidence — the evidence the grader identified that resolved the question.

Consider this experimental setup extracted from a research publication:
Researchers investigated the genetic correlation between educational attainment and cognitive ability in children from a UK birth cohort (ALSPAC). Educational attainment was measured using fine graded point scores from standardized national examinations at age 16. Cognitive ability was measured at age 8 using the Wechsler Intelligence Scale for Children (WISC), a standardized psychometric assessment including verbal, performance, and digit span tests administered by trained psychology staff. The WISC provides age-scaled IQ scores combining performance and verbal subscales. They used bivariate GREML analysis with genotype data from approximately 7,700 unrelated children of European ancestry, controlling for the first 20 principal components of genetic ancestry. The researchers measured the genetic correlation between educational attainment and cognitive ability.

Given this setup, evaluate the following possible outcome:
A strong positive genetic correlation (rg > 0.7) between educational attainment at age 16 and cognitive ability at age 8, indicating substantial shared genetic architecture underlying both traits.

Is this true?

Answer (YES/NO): YES